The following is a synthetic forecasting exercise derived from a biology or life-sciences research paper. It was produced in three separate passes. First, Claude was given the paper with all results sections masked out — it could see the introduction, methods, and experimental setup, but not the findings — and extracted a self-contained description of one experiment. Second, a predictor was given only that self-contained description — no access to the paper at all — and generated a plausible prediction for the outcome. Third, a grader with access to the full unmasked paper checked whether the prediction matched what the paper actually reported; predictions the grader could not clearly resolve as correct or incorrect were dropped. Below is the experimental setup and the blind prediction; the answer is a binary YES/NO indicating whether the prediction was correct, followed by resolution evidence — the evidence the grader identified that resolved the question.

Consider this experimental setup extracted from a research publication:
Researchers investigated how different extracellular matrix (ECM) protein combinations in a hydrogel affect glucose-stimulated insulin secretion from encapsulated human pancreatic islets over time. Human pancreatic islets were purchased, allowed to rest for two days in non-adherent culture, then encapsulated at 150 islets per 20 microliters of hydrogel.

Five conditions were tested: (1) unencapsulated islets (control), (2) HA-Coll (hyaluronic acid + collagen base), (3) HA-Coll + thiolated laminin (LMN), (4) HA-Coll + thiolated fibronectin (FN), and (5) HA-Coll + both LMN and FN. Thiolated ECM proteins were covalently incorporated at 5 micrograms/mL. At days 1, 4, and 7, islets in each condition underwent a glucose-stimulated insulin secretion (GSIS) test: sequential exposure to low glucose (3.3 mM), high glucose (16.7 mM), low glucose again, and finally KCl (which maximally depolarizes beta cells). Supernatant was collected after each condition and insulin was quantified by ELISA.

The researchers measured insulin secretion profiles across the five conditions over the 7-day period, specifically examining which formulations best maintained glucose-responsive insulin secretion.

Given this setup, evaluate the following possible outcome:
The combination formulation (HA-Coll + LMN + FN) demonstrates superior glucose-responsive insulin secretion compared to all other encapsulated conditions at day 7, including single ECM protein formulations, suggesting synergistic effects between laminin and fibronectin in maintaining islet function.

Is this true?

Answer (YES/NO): NO